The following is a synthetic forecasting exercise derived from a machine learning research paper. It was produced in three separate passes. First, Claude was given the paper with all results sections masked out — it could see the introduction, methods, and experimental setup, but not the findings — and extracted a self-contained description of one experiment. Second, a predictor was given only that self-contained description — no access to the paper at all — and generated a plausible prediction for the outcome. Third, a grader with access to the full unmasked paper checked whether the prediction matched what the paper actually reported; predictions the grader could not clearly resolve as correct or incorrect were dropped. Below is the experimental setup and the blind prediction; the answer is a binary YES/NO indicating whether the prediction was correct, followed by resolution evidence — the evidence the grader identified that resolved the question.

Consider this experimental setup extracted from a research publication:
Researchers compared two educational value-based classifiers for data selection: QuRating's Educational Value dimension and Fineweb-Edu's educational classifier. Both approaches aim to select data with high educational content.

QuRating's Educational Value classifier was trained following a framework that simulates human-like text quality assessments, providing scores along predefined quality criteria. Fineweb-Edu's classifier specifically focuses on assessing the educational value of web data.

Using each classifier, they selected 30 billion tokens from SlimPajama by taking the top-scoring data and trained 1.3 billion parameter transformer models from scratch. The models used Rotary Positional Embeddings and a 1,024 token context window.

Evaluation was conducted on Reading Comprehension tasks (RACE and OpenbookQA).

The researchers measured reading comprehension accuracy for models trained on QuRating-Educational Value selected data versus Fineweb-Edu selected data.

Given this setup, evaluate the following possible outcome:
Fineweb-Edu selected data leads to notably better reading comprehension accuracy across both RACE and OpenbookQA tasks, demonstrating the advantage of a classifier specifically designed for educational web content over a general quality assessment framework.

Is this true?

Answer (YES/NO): YES